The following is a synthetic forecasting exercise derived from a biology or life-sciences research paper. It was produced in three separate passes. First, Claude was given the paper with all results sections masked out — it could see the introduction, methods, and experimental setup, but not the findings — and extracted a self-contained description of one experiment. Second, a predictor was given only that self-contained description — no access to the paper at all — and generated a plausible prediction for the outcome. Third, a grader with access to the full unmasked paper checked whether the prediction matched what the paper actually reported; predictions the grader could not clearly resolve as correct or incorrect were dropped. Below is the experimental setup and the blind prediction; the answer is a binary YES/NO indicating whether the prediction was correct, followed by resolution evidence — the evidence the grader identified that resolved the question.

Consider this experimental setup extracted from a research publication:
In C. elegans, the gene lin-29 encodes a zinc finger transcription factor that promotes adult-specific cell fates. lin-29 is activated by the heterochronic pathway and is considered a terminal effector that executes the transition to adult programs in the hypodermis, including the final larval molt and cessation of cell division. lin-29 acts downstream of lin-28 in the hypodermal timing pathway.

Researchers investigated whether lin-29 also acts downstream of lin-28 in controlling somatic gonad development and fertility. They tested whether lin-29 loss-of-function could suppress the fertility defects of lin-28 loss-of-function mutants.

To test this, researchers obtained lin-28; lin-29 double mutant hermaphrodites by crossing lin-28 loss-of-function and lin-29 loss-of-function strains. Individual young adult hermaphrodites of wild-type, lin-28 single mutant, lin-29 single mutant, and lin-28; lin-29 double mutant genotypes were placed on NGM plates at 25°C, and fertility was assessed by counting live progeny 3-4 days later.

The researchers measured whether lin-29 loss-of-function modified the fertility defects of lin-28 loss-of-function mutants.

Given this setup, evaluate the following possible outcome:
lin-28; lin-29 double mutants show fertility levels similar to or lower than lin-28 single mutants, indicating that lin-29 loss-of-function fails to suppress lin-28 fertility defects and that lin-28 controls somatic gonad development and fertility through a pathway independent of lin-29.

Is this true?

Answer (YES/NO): NO